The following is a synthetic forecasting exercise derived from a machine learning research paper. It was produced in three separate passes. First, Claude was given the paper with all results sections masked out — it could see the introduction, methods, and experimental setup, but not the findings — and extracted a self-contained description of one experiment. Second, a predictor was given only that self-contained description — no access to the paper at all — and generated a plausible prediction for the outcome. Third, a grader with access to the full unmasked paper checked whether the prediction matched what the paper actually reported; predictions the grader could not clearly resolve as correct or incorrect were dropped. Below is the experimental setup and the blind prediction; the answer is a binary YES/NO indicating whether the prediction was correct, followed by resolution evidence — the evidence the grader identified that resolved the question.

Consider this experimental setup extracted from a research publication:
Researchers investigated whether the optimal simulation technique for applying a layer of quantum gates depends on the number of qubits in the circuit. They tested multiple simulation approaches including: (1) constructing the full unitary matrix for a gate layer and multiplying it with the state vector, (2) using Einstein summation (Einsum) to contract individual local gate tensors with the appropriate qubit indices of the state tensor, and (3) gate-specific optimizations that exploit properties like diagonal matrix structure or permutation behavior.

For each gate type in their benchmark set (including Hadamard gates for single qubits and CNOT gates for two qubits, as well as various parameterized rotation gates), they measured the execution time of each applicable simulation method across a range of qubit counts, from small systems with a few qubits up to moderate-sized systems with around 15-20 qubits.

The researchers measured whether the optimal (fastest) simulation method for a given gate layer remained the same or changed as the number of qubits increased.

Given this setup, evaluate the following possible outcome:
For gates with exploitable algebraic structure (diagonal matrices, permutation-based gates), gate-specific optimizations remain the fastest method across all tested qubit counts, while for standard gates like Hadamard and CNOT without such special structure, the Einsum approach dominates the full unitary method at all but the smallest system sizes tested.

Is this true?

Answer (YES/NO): NO